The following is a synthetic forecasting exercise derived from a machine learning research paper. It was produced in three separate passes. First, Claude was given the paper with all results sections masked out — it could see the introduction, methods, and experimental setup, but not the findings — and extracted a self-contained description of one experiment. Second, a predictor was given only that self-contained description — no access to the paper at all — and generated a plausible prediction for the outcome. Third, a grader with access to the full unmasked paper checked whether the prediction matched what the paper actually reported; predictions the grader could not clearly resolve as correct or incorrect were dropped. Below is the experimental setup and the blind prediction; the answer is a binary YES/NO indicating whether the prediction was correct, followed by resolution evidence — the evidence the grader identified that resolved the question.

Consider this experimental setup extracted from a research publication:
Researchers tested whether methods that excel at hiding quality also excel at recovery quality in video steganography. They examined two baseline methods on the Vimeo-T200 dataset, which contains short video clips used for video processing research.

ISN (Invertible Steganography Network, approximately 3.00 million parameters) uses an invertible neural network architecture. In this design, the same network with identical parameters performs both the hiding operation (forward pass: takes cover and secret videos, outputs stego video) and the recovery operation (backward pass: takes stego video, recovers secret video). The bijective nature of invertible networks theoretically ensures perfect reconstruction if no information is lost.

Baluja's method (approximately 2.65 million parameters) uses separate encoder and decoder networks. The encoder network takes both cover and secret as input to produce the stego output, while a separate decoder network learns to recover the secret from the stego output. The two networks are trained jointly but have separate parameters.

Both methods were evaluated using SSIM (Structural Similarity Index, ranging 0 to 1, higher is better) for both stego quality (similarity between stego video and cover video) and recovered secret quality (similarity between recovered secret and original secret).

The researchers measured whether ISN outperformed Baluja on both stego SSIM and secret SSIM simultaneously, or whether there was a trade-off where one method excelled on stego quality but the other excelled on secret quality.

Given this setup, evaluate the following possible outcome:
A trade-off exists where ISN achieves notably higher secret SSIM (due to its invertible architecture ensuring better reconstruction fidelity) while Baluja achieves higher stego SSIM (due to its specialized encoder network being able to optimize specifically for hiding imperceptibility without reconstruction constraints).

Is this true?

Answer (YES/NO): NO